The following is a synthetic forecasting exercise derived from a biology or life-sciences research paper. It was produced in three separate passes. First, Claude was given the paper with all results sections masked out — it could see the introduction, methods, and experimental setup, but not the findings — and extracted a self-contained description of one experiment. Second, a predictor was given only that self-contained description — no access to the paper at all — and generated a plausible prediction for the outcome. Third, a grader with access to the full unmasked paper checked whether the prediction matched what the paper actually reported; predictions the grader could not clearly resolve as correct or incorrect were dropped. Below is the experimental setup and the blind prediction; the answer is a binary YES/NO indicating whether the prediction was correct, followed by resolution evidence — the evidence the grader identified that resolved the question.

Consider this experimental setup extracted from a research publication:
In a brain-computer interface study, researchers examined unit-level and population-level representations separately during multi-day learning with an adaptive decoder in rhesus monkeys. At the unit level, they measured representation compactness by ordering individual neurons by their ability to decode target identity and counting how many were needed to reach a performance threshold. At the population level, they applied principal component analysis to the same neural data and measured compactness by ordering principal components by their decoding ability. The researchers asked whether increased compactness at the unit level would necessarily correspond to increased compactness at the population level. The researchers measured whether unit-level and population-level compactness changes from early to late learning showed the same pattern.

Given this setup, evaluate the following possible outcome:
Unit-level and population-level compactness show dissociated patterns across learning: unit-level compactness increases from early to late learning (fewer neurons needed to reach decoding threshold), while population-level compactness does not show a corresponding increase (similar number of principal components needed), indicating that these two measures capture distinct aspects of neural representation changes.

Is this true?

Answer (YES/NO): NO